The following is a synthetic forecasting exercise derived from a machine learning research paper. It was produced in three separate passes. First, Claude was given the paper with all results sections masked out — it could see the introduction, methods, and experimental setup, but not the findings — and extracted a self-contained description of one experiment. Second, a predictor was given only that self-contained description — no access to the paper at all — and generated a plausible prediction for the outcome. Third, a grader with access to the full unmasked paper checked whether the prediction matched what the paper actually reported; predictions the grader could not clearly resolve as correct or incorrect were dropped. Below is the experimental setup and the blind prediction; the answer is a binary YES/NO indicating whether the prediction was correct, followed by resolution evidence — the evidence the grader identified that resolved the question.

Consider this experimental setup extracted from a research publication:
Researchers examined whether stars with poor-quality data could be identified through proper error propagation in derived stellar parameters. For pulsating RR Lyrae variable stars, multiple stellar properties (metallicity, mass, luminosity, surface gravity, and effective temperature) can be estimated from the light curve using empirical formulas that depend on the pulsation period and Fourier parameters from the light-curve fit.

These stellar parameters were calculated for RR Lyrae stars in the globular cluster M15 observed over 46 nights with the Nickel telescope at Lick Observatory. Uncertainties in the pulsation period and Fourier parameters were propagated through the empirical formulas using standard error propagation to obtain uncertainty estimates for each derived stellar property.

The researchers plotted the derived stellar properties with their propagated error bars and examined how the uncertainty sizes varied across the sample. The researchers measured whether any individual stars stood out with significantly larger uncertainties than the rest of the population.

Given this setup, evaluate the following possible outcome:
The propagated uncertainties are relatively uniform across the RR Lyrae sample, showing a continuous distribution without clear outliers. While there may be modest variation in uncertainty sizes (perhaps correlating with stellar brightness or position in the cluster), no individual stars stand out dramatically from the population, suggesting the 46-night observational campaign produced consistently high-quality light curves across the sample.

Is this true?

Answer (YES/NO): NO